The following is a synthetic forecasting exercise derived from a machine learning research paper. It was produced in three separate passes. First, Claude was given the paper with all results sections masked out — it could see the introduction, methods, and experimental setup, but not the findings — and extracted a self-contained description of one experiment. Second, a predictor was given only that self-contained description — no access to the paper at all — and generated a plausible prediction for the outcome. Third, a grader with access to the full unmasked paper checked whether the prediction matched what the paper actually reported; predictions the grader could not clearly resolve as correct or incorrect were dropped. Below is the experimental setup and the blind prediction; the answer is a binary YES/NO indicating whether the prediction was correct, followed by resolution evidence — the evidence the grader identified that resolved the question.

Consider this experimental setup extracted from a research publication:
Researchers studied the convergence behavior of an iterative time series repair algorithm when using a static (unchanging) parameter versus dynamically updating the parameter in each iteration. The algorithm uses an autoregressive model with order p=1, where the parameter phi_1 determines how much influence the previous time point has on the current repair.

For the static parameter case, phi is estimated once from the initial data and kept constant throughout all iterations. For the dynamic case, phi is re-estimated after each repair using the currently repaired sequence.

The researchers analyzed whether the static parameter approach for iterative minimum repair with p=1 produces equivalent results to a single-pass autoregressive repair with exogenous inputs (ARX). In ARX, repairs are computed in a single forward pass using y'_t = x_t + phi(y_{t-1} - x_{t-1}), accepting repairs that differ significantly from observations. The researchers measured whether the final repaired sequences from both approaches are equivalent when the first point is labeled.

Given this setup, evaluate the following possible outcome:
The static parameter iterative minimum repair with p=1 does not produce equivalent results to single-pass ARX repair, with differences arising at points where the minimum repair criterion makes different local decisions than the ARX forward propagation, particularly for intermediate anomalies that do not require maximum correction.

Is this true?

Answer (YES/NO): NO